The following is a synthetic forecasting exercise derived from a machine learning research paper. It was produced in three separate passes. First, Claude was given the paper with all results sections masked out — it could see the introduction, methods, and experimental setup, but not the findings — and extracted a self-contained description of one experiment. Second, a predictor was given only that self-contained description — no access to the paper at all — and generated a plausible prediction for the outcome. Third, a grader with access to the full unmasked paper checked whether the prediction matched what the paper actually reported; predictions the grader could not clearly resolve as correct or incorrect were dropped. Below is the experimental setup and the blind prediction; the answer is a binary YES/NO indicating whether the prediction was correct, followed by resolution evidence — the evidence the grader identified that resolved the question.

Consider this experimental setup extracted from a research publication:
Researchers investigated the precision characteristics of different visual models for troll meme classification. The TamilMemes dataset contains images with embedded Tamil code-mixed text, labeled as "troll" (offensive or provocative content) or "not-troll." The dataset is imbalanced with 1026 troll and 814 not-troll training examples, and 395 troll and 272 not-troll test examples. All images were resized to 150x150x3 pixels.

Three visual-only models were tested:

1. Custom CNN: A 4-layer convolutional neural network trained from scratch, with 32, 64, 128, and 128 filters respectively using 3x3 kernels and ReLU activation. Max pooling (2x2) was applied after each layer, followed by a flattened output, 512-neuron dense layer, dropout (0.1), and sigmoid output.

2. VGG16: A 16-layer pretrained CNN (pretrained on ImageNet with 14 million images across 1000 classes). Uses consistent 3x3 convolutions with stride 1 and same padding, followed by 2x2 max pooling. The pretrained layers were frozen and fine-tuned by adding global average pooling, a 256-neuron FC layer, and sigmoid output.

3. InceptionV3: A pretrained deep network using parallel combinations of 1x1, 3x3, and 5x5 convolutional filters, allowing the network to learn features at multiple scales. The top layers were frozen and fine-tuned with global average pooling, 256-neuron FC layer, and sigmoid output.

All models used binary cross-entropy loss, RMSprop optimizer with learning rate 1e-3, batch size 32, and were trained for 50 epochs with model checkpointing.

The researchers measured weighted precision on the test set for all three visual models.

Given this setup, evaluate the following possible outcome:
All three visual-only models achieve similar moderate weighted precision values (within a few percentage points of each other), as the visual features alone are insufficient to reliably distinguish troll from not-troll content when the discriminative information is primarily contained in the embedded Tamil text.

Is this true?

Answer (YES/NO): NO